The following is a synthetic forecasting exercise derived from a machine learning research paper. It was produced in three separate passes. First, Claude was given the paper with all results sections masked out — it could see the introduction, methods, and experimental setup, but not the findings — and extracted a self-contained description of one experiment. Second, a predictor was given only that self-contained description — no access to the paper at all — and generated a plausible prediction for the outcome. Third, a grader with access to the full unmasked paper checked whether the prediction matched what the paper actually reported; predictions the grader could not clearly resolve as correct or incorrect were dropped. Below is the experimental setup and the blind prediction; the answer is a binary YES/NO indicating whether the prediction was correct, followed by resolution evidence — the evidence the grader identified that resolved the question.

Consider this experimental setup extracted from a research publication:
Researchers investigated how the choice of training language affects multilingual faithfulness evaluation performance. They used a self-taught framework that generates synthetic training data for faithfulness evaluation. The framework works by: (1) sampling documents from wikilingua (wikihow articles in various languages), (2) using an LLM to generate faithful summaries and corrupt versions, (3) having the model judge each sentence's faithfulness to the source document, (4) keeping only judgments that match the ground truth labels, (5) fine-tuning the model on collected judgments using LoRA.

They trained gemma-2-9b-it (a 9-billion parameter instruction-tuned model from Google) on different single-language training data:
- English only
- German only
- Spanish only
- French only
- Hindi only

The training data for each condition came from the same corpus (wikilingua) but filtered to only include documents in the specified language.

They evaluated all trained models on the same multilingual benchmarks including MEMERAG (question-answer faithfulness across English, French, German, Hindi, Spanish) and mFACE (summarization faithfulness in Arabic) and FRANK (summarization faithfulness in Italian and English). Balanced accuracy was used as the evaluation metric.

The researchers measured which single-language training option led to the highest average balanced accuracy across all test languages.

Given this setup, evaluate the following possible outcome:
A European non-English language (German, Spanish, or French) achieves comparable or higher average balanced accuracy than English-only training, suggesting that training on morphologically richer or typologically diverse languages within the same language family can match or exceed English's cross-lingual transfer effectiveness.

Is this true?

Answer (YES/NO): NO